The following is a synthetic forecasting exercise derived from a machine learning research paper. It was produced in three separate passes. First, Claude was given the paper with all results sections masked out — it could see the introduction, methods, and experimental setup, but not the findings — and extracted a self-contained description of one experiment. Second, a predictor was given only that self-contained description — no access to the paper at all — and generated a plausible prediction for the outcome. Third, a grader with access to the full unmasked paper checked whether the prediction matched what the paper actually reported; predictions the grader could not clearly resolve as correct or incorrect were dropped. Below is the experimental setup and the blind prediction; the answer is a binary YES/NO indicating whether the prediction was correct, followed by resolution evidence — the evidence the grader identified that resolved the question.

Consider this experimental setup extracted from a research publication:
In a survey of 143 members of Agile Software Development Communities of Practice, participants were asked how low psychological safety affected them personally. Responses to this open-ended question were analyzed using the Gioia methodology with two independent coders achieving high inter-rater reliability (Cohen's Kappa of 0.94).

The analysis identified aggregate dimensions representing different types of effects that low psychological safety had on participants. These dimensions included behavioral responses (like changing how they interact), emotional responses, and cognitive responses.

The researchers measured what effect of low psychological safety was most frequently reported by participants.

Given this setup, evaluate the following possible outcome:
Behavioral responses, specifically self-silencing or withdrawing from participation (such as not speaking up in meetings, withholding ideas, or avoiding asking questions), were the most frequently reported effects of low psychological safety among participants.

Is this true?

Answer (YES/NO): YES